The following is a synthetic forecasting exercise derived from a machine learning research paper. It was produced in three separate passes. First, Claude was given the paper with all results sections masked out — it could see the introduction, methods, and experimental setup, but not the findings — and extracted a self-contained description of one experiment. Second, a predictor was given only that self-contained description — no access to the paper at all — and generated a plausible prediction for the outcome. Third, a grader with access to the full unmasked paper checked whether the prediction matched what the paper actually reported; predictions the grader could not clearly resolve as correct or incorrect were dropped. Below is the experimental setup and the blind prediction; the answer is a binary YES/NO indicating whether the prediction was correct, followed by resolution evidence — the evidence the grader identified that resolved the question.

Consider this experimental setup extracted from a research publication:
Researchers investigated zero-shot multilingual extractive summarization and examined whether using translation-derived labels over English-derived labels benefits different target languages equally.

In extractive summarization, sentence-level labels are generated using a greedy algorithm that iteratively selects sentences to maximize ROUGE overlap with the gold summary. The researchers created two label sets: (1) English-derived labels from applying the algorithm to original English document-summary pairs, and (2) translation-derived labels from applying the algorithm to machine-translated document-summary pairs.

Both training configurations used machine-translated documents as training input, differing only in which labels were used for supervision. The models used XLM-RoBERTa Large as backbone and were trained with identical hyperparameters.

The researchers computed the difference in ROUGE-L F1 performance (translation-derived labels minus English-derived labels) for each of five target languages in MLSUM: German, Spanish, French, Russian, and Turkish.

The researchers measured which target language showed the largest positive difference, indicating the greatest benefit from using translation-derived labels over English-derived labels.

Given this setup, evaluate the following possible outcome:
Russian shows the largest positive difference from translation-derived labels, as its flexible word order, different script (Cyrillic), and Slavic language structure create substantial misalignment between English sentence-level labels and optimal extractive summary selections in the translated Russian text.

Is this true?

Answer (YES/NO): YES